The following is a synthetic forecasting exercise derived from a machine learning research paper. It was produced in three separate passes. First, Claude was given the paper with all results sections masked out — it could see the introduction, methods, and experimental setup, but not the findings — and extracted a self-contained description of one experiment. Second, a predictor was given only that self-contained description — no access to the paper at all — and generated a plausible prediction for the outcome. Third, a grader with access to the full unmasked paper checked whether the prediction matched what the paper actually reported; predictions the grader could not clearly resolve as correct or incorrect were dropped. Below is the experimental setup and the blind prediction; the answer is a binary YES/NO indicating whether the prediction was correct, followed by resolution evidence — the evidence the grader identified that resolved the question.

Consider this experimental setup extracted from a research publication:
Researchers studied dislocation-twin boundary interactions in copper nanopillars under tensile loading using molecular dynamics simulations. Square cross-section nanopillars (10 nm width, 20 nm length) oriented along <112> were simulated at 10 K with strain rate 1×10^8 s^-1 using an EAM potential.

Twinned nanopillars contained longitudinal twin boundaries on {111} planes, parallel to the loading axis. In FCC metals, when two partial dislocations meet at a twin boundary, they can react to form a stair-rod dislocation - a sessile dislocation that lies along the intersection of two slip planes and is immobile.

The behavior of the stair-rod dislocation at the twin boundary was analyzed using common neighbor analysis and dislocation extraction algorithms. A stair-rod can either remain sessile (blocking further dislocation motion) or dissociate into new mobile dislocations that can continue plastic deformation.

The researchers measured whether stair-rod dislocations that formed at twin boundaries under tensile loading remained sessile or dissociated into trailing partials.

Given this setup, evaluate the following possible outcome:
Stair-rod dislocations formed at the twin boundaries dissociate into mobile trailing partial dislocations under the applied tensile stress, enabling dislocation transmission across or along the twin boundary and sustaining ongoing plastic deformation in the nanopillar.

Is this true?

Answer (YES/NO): YES